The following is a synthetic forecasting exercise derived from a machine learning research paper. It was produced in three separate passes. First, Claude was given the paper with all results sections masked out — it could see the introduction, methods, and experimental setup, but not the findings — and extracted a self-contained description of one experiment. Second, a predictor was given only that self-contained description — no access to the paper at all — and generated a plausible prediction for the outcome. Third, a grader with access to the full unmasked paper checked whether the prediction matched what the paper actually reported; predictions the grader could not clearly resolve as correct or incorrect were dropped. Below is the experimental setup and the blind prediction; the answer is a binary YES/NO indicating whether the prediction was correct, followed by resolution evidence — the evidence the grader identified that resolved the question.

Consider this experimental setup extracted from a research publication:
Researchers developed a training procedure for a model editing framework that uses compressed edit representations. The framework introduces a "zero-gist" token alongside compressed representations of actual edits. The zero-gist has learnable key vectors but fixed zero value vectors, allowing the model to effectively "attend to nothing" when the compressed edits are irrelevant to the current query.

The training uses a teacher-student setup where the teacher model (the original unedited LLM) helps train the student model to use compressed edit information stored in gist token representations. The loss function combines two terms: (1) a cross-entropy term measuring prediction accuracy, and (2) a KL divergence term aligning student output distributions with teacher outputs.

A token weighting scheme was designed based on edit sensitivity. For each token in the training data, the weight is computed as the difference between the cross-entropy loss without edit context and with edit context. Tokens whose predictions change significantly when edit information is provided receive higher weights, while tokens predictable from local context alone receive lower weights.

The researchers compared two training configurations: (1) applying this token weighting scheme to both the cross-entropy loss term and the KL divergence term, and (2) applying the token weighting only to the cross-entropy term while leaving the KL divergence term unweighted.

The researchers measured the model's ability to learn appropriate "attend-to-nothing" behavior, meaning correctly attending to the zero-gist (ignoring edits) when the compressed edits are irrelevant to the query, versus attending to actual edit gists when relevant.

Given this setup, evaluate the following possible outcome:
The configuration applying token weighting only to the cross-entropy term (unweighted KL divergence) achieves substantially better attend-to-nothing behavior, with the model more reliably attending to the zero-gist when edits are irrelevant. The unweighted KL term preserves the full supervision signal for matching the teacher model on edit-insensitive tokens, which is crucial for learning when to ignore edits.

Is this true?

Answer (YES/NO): YES